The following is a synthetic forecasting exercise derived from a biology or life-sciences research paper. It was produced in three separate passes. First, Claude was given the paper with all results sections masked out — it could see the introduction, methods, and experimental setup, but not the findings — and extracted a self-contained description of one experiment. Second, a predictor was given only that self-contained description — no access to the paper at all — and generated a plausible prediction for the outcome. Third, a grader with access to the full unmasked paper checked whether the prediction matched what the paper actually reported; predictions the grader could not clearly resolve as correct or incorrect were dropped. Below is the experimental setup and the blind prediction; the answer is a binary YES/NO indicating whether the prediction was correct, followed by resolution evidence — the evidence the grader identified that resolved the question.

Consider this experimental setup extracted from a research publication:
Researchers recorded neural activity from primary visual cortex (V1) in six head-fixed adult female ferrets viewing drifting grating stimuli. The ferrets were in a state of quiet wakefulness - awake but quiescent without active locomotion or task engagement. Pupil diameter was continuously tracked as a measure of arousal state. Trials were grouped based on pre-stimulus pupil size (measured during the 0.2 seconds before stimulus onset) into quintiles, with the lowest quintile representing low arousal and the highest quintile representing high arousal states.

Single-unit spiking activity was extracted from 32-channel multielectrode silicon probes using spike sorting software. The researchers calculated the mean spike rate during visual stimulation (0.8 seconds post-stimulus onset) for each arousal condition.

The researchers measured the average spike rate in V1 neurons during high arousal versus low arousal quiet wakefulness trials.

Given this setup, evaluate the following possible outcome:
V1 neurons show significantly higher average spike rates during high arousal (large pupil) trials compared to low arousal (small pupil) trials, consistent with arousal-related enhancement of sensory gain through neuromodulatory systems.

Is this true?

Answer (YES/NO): NO